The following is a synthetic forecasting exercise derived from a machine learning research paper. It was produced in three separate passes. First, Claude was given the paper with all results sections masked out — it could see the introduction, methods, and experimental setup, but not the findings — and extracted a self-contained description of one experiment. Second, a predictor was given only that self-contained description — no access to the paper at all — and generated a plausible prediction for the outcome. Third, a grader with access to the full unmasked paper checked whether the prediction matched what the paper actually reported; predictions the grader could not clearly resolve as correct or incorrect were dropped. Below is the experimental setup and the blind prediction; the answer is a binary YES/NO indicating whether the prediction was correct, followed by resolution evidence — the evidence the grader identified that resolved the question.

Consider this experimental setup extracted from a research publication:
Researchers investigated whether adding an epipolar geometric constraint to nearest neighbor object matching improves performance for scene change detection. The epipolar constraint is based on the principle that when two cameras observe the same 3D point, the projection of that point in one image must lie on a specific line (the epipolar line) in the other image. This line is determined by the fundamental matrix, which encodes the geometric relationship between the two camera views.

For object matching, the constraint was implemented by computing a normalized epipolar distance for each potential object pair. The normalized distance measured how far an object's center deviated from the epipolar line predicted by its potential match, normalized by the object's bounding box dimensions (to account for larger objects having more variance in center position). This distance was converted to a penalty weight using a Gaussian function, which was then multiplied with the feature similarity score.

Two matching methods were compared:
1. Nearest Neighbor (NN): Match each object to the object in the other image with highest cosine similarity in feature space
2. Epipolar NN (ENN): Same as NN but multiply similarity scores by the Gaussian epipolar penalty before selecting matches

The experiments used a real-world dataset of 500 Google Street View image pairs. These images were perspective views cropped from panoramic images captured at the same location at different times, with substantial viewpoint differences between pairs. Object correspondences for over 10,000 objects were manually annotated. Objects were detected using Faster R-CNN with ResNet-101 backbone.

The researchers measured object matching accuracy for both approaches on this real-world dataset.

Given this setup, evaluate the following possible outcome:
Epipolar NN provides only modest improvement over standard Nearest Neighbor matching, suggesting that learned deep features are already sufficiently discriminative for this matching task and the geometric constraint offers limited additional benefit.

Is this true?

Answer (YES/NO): YES